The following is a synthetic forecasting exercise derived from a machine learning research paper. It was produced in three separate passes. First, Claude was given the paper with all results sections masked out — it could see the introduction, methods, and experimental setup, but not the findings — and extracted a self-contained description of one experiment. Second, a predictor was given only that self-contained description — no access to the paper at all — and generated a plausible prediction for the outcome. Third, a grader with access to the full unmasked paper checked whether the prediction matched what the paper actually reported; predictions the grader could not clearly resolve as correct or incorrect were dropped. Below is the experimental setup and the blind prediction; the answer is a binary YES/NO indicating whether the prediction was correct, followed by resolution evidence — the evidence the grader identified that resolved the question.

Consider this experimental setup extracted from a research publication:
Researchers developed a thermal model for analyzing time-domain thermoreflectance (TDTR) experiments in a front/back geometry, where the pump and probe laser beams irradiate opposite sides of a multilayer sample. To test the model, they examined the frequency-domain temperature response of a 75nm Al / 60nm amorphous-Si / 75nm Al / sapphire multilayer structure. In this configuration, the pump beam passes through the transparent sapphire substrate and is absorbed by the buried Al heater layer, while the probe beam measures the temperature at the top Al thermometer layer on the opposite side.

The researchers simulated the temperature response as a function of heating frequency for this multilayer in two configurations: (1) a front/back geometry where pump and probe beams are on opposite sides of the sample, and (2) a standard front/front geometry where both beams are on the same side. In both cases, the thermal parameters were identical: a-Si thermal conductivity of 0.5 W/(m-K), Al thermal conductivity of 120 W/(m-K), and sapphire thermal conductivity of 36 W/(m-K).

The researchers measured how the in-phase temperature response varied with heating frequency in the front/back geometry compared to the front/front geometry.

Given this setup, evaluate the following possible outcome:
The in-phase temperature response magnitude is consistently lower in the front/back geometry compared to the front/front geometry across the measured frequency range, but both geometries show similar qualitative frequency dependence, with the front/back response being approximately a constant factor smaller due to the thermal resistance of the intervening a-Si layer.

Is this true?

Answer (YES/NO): NO